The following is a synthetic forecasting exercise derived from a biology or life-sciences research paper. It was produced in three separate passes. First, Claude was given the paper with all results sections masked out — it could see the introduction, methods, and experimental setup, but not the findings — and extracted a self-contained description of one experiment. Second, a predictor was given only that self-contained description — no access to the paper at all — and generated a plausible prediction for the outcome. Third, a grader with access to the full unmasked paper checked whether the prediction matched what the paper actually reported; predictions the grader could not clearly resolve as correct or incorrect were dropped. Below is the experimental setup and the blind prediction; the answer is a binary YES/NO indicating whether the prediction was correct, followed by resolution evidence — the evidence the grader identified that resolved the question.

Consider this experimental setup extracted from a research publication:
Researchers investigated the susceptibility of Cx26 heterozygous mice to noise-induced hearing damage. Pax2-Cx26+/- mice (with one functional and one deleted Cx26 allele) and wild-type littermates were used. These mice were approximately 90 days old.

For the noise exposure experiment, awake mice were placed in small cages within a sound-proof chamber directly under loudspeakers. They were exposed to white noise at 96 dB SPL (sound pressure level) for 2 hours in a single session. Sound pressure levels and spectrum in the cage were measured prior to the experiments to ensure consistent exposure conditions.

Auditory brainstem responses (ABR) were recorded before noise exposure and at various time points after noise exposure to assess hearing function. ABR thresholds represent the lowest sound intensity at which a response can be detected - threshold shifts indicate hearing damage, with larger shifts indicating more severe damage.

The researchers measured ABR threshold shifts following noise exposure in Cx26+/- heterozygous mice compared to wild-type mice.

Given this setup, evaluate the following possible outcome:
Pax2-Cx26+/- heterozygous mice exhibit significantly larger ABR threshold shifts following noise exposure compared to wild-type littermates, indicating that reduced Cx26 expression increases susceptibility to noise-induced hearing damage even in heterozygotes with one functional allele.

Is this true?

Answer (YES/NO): YES